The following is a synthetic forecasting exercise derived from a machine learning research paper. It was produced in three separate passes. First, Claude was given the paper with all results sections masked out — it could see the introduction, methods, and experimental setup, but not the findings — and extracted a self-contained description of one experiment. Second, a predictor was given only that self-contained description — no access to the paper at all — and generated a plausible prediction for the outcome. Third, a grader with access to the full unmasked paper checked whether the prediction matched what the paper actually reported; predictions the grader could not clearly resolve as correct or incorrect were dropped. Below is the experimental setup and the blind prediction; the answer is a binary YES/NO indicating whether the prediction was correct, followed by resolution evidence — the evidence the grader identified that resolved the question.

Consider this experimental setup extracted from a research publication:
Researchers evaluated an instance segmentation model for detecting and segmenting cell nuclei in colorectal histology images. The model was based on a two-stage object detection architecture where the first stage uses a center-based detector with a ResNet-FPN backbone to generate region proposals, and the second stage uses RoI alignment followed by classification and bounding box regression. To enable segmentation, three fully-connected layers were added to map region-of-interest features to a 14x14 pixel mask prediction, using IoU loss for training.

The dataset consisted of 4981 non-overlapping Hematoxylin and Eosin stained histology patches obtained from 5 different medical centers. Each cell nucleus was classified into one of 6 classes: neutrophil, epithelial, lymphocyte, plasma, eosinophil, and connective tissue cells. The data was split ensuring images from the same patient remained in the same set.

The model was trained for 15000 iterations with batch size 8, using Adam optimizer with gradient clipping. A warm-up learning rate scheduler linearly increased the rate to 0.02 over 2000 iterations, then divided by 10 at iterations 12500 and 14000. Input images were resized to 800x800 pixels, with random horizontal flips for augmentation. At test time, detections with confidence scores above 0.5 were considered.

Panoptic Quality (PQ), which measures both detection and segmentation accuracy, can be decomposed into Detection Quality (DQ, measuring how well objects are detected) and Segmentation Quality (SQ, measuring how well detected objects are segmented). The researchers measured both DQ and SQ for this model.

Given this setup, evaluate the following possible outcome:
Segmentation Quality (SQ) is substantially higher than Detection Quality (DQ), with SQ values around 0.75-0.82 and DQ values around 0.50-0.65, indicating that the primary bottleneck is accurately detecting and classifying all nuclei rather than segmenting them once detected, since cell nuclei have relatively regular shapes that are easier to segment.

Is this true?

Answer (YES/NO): NO